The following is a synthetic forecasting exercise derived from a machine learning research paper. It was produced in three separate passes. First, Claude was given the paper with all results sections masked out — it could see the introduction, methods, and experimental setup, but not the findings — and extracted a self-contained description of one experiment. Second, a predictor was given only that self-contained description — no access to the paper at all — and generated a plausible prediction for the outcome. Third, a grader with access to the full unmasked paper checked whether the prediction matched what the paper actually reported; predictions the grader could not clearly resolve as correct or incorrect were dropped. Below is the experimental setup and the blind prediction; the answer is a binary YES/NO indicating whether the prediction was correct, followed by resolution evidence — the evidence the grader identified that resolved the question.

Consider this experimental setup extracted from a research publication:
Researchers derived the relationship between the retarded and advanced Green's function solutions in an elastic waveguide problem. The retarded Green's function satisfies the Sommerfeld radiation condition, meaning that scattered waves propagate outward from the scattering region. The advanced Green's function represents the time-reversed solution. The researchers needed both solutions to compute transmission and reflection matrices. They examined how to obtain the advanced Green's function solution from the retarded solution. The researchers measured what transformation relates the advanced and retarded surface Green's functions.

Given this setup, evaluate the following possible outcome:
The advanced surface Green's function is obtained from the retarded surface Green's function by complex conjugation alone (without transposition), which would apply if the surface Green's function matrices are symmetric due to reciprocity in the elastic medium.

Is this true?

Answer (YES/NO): NO